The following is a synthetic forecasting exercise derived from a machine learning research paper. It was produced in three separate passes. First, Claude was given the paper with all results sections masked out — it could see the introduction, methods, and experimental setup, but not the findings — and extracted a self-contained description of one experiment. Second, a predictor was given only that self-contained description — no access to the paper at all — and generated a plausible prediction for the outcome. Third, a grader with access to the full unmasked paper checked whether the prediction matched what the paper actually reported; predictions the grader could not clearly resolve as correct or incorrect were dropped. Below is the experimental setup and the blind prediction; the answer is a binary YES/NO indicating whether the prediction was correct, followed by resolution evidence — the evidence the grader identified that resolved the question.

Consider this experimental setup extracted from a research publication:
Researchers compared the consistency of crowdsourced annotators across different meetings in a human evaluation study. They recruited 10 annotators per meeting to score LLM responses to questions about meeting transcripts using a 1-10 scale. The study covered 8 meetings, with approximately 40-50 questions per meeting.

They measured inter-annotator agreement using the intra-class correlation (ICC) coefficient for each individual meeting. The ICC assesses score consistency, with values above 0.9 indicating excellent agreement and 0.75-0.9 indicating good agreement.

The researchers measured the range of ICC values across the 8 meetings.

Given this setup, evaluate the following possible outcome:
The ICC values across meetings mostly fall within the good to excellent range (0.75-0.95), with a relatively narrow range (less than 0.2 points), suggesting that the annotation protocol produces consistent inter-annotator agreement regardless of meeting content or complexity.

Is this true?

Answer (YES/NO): YES